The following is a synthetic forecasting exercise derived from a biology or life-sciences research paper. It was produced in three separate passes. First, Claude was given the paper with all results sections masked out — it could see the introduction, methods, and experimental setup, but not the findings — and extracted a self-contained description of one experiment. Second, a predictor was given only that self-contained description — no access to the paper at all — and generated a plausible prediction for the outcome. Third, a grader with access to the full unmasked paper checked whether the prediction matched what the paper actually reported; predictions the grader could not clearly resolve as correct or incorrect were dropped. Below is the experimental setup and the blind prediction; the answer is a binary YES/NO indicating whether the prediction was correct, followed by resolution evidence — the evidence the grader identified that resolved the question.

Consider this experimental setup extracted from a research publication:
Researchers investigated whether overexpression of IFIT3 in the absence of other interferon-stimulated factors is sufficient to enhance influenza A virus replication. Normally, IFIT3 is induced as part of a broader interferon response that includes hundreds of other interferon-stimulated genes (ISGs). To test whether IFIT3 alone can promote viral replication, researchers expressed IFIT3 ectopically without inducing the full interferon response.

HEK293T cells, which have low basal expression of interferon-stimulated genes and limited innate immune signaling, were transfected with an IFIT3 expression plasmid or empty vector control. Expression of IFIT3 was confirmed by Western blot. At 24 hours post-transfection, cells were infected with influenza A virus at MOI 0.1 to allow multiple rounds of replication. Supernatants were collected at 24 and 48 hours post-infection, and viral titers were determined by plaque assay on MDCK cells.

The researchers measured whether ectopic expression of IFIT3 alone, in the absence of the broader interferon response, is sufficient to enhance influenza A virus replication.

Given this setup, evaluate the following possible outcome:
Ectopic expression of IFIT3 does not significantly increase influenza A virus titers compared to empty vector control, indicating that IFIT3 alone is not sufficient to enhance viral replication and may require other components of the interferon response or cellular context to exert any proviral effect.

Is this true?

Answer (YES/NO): NO